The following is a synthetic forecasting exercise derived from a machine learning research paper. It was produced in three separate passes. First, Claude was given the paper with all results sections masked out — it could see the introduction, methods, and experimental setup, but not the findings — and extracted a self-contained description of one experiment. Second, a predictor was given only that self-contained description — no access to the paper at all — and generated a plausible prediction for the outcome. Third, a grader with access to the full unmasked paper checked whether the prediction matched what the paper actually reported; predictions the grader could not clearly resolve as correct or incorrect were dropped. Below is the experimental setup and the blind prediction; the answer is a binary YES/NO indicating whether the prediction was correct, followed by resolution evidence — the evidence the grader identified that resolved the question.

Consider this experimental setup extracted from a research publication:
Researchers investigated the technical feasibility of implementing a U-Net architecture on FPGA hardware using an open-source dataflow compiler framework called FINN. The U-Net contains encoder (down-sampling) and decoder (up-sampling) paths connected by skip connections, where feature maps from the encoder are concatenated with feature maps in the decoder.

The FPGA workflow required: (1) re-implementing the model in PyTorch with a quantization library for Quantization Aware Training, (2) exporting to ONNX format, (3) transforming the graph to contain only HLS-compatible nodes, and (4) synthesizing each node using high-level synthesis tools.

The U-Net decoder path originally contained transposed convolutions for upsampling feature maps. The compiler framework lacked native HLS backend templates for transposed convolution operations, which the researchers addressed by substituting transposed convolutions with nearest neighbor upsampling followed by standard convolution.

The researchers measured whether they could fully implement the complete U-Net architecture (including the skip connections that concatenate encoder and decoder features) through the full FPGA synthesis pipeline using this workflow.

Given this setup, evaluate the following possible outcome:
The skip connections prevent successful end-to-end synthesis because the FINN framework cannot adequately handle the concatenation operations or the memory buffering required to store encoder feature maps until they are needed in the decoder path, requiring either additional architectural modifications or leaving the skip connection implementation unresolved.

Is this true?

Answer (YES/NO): YES